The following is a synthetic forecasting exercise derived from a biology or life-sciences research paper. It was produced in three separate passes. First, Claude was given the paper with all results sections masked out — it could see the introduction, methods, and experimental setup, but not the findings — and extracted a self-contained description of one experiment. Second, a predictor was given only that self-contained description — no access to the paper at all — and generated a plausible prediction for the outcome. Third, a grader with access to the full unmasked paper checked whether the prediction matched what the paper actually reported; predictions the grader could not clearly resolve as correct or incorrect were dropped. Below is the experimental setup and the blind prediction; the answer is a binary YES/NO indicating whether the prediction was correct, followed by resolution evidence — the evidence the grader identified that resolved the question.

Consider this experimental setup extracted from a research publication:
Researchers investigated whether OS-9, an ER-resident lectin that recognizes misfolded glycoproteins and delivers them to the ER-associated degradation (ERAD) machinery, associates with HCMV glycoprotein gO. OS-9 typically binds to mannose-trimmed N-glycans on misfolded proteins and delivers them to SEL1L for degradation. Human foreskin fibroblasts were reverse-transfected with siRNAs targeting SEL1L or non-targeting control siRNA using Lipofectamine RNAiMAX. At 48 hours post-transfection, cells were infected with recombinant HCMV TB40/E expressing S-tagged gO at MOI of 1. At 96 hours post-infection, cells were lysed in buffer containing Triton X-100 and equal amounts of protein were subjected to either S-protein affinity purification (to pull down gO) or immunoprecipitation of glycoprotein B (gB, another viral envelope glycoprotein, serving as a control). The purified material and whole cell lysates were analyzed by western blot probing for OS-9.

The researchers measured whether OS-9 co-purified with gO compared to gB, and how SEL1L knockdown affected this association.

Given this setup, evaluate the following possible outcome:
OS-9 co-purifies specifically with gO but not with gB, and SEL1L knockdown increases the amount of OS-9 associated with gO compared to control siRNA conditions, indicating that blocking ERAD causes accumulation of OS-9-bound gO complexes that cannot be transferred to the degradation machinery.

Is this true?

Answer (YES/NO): YES